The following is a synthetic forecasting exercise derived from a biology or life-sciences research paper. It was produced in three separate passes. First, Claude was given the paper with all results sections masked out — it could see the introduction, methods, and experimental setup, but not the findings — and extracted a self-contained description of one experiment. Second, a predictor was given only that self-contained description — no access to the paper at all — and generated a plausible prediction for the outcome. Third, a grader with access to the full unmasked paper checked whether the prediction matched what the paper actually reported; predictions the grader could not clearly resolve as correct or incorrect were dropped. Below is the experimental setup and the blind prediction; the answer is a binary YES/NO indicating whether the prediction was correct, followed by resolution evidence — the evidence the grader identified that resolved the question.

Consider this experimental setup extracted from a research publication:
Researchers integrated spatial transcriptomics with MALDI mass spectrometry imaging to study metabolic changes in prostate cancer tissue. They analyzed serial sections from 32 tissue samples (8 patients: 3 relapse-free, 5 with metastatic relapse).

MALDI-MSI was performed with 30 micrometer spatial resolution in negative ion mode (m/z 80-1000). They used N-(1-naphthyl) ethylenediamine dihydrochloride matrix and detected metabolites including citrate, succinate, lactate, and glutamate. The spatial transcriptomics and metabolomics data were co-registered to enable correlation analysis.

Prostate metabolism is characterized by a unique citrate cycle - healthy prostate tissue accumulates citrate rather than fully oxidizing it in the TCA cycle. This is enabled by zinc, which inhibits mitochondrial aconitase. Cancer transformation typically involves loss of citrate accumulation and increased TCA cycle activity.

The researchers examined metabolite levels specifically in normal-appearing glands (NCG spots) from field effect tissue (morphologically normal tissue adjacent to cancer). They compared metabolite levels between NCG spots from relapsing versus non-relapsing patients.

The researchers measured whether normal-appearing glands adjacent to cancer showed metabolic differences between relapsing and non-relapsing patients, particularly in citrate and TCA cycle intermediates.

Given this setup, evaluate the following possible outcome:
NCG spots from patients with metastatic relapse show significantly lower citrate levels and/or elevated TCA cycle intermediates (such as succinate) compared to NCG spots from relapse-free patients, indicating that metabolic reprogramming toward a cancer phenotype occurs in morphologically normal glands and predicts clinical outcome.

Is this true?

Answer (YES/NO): YES